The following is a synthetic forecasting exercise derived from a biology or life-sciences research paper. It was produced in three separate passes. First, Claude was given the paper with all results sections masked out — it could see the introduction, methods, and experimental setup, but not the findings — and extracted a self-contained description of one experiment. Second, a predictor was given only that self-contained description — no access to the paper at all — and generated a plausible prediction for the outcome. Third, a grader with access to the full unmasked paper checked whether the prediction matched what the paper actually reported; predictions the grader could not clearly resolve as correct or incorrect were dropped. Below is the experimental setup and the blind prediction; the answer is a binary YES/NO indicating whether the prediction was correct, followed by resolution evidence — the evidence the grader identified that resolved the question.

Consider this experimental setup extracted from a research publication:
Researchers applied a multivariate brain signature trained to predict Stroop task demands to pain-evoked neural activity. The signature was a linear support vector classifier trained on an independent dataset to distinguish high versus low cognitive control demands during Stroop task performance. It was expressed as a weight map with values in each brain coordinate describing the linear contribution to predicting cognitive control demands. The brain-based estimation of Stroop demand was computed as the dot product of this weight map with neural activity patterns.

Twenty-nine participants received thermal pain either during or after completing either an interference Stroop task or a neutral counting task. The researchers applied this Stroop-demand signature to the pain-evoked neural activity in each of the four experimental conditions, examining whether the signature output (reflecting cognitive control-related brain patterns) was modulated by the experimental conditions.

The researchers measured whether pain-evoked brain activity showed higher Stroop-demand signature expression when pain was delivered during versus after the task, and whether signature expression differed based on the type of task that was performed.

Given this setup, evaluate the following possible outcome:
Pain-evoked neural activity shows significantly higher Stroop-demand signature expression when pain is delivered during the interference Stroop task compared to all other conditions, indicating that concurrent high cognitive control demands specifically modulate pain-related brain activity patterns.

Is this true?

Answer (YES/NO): NO